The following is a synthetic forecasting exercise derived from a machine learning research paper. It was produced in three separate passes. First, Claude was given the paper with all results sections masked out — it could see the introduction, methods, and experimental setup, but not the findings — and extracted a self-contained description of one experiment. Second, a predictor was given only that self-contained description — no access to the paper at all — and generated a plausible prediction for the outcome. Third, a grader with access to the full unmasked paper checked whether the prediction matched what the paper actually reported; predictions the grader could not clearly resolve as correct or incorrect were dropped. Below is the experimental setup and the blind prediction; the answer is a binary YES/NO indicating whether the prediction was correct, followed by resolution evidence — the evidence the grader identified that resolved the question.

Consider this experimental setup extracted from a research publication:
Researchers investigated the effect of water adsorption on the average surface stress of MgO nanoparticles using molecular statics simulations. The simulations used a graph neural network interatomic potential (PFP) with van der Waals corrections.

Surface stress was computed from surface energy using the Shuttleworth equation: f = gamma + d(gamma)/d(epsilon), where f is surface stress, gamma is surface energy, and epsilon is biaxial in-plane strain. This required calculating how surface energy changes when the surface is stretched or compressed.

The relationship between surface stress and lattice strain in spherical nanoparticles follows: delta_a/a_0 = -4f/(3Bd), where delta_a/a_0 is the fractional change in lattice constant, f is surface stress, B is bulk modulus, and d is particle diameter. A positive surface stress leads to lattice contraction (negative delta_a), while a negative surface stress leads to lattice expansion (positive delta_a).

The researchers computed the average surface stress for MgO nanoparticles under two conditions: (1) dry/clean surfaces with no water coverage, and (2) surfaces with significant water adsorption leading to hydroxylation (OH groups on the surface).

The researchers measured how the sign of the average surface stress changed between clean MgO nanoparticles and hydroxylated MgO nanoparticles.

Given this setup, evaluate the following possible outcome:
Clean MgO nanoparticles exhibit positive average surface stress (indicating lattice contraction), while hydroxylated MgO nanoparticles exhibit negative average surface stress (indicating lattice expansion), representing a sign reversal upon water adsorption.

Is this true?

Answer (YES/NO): YES